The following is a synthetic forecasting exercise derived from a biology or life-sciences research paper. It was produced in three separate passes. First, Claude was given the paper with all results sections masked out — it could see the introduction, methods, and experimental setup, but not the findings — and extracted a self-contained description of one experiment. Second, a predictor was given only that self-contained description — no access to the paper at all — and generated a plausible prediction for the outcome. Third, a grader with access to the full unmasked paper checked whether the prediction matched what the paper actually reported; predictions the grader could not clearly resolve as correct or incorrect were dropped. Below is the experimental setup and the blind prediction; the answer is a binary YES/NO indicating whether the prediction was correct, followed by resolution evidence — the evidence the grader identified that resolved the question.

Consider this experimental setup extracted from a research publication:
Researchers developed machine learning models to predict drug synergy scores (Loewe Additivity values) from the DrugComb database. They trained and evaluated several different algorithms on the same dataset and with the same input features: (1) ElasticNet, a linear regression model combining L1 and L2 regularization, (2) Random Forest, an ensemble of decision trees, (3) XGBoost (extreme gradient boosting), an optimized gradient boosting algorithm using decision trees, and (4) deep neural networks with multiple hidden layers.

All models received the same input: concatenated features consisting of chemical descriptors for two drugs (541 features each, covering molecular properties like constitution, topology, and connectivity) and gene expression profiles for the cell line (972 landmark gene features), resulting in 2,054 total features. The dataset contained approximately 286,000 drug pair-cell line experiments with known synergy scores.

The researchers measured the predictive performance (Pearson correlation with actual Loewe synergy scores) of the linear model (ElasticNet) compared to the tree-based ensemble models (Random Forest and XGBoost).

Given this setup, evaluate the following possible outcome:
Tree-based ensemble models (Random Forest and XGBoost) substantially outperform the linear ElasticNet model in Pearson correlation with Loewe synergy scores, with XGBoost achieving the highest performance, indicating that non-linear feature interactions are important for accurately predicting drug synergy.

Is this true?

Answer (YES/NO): YES